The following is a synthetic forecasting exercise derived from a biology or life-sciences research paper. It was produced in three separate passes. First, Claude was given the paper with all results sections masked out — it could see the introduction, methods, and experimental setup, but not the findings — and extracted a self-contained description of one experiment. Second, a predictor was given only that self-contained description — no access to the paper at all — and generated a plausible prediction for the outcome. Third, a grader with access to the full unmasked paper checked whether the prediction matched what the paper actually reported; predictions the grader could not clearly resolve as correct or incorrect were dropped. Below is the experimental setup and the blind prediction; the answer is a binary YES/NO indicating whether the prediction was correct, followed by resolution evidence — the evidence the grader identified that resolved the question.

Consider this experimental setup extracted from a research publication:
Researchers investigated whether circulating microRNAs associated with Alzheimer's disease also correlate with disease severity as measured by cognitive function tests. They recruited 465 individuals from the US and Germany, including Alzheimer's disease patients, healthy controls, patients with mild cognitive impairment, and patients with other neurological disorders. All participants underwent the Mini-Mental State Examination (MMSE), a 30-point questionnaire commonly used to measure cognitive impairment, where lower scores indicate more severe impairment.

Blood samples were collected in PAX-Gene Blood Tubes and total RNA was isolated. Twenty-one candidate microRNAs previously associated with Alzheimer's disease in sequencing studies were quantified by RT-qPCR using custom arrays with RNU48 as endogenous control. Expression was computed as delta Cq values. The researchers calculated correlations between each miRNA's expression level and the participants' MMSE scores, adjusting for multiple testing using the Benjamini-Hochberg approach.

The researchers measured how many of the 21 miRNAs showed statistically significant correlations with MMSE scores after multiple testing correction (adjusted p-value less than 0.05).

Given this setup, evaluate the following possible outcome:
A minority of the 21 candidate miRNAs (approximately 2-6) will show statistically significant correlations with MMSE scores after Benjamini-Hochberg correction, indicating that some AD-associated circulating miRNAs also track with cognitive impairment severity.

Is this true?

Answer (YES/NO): NO